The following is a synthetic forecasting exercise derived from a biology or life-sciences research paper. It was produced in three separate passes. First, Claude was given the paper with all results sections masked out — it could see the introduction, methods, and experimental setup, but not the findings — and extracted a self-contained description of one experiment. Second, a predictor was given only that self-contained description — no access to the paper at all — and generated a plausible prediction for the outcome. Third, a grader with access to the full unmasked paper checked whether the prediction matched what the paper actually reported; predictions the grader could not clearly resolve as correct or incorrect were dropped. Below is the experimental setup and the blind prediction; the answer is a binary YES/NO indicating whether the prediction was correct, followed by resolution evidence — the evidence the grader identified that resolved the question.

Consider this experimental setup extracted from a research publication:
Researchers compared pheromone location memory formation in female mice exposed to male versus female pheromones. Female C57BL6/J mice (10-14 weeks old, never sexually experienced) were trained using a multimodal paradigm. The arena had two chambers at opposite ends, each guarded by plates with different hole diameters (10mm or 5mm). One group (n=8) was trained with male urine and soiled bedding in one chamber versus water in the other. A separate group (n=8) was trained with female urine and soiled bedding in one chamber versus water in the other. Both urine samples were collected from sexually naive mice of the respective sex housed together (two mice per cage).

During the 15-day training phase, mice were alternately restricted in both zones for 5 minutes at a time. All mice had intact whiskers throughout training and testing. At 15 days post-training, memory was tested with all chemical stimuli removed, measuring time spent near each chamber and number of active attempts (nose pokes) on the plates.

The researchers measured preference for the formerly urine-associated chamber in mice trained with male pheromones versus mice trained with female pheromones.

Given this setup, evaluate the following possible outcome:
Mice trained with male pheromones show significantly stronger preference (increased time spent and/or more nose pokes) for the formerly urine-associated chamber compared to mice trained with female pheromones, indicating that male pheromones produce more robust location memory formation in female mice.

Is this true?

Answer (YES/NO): YES